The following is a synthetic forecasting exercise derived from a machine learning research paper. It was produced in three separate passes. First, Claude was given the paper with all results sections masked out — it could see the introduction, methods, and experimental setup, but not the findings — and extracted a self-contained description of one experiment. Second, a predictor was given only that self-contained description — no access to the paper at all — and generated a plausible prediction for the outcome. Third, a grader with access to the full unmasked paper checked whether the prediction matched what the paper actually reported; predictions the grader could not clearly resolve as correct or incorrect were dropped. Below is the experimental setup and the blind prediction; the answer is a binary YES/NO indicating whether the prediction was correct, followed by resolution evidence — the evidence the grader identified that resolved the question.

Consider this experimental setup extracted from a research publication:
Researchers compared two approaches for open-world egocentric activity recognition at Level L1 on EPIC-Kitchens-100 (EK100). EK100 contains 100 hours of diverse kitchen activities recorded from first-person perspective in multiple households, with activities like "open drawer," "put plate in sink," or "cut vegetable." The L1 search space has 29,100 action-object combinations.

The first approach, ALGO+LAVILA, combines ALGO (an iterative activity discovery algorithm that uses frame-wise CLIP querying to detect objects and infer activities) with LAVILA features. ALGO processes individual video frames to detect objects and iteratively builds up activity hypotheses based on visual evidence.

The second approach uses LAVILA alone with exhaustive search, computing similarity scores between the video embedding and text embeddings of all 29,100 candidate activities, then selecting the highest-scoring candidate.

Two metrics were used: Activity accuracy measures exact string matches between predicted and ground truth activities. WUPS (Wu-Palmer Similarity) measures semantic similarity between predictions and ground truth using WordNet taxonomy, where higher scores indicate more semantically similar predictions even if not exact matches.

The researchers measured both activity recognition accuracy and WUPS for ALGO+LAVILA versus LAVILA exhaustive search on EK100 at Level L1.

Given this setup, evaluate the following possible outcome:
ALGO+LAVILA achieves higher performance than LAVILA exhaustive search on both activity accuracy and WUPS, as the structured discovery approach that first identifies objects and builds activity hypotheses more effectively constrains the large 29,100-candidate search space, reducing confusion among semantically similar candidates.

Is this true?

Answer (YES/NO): NO